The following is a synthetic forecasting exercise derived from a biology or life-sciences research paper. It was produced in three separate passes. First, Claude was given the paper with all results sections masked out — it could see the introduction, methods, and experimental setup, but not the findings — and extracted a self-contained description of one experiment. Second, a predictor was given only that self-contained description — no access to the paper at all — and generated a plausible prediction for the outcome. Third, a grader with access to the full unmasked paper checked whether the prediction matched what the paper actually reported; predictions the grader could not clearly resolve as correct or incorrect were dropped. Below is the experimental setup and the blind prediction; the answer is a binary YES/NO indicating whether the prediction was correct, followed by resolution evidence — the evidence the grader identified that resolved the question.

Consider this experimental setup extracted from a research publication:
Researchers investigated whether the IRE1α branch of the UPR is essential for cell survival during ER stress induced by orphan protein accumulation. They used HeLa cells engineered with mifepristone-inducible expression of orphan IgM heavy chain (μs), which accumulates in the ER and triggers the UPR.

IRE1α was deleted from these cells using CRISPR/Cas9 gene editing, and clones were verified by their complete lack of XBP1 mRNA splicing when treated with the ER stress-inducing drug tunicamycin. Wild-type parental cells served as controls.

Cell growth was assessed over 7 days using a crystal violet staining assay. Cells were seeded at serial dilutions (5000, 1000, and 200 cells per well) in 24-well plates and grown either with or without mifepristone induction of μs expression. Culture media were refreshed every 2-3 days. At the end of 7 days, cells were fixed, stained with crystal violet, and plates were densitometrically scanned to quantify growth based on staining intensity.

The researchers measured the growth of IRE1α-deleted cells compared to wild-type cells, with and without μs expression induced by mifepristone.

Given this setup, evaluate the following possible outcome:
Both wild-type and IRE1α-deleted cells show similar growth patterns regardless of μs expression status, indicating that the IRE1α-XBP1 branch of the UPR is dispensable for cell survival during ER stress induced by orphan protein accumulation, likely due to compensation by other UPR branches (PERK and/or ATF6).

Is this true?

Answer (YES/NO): YES